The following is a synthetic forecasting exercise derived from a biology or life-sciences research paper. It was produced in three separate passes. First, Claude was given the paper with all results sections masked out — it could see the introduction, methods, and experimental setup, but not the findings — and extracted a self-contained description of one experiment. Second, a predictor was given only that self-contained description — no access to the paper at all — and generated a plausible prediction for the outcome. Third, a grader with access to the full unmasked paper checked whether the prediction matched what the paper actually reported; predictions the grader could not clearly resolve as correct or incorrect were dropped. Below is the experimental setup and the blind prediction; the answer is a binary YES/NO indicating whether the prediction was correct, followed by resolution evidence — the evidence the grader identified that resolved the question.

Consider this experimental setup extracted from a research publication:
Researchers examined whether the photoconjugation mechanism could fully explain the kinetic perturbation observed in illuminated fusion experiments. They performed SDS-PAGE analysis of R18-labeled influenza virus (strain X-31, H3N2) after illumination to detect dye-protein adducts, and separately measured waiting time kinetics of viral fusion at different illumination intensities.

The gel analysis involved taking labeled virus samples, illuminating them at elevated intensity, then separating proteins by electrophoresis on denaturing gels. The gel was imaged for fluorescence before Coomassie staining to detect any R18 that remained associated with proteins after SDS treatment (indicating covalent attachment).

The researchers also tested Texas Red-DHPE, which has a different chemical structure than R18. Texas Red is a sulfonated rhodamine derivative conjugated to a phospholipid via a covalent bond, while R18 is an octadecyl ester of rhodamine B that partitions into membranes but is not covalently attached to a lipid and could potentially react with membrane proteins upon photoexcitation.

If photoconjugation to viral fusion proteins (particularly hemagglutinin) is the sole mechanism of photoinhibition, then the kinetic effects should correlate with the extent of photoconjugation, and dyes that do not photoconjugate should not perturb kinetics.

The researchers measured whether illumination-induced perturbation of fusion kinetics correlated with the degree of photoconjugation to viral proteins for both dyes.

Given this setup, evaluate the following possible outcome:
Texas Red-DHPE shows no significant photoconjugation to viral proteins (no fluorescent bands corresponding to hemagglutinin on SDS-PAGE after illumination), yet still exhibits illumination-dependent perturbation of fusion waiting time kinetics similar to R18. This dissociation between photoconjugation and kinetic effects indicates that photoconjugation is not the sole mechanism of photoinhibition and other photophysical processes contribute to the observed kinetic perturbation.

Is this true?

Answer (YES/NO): YES